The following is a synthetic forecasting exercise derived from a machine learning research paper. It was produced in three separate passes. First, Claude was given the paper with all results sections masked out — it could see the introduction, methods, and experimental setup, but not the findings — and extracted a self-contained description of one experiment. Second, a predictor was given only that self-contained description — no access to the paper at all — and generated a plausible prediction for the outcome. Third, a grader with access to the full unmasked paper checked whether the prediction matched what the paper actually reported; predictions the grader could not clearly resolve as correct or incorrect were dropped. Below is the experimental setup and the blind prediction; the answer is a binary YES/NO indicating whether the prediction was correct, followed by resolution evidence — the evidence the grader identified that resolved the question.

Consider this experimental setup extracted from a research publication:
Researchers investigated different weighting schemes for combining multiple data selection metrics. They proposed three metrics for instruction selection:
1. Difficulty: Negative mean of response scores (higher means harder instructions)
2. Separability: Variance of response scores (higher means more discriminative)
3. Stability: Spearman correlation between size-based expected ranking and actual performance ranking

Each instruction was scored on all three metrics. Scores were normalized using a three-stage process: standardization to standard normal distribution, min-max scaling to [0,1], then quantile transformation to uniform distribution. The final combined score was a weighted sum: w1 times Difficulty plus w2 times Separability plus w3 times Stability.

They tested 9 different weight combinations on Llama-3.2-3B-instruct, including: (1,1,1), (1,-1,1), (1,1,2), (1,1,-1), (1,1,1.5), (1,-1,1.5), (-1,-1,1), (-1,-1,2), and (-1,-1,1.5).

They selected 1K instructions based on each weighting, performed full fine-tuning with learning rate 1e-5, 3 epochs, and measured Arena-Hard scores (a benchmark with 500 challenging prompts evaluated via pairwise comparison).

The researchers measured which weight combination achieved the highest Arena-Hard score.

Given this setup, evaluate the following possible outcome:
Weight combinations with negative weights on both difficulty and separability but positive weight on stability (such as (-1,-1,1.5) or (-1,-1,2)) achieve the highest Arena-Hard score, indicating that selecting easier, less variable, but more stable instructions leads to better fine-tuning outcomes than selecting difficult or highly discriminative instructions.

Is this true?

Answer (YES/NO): NO